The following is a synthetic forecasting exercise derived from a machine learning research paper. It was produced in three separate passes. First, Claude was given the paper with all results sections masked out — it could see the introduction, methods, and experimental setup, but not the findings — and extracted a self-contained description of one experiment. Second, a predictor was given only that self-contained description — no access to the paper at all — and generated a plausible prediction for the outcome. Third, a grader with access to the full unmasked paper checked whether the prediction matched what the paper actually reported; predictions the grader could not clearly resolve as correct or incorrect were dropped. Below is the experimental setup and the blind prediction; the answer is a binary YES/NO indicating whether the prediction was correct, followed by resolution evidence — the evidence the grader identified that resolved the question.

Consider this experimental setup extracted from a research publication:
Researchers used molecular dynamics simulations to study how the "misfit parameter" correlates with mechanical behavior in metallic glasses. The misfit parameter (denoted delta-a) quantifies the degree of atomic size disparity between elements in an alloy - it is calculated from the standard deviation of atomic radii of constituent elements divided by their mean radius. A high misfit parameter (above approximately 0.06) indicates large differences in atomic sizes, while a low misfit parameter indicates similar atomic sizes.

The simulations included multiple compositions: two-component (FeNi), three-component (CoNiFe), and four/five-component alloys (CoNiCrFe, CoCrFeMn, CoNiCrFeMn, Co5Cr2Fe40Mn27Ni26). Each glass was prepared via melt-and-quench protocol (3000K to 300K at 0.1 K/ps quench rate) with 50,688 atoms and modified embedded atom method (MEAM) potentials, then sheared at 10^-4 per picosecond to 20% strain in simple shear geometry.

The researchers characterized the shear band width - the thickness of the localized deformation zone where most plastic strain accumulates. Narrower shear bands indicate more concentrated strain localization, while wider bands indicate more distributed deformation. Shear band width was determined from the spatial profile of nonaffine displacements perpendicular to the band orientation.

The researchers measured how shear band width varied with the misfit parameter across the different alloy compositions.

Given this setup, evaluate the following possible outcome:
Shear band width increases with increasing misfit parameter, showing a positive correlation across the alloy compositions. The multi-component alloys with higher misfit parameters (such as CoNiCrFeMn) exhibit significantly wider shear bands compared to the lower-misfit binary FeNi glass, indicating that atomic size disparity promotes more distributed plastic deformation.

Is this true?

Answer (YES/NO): NO